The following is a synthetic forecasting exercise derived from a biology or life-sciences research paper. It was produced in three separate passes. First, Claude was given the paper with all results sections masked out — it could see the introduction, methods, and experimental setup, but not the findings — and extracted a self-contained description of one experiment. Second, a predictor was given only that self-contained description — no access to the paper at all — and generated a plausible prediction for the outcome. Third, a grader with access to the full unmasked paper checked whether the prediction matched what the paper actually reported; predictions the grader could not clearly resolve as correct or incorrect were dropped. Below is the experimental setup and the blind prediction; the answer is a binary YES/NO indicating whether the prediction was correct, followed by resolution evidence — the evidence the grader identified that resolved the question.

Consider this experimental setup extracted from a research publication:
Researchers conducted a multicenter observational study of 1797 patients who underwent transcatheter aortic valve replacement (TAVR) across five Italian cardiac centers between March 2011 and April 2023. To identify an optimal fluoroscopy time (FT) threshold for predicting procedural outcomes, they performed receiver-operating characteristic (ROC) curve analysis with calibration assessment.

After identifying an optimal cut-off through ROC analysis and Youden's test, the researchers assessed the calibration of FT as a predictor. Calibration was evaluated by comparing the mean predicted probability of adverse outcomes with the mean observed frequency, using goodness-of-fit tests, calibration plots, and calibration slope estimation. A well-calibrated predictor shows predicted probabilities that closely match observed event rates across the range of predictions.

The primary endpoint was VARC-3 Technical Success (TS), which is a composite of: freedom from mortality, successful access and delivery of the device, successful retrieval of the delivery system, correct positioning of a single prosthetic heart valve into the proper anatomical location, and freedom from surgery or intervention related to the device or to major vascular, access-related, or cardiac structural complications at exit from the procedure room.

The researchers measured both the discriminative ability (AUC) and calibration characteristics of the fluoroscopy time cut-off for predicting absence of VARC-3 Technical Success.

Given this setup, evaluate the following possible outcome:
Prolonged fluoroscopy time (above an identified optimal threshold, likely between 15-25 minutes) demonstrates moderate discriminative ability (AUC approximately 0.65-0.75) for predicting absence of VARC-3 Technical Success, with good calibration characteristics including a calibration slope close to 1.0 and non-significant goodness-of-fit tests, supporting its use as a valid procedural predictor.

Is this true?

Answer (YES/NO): NO